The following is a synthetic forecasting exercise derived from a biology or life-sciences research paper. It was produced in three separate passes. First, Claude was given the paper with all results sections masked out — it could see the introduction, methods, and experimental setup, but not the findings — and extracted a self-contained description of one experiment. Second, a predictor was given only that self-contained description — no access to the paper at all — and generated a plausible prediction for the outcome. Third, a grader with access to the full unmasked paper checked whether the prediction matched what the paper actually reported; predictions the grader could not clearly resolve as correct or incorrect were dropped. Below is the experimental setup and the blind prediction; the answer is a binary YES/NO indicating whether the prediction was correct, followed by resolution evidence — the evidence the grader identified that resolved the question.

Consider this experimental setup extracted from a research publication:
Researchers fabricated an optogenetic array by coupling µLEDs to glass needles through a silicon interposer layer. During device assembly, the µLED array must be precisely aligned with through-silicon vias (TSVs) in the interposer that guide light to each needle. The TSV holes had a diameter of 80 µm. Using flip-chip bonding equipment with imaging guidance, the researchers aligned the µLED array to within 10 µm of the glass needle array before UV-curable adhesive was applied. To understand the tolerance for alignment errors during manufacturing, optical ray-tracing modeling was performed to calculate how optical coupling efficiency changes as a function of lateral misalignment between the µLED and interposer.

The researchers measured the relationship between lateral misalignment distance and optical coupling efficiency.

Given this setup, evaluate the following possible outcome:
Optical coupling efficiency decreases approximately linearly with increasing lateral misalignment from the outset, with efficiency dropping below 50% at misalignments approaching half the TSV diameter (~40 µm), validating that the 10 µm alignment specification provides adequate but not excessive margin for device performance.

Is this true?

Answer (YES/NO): NO